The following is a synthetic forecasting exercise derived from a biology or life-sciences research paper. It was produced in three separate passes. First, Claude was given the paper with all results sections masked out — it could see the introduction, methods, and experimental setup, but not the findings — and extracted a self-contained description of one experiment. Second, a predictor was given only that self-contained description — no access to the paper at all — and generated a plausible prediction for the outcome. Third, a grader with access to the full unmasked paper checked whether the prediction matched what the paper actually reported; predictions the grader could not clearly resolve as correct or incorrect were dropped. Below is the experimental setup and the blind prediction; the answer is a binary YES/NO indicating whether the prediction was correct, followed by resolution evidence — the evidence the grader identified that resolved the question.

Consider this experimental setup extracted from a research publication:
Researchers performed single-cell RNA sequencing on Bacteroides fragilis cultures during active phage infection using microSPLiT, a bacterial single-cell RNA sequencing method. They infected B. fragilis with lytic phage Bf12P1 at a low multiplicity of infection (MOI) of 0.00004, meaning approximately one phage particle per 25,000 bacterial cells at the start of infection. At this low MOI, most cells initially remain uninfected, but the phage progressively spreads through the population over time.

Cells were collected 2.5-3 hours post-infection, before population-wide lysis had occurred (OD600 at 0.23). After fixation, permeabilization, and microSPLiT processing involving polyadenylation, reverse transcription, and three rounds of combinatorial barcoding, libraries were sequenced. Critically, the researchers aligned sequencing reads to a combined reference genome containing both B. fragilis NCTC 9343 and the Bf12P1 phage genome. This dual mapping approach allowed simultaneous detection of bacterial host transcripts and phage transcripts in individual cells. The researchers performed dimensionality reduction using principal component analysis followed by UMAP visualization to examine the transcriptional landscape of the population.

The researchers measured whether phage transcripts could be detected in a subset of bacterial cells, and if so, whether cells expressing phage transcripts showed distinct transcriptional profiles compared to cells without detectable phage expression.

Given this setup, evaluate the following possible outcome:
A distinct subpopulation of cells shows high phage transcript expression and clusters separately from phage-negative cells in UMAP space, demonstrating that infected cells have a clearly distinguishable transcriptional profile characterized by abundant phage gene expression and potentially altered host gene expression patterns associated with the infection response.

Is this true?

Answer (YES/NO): YES